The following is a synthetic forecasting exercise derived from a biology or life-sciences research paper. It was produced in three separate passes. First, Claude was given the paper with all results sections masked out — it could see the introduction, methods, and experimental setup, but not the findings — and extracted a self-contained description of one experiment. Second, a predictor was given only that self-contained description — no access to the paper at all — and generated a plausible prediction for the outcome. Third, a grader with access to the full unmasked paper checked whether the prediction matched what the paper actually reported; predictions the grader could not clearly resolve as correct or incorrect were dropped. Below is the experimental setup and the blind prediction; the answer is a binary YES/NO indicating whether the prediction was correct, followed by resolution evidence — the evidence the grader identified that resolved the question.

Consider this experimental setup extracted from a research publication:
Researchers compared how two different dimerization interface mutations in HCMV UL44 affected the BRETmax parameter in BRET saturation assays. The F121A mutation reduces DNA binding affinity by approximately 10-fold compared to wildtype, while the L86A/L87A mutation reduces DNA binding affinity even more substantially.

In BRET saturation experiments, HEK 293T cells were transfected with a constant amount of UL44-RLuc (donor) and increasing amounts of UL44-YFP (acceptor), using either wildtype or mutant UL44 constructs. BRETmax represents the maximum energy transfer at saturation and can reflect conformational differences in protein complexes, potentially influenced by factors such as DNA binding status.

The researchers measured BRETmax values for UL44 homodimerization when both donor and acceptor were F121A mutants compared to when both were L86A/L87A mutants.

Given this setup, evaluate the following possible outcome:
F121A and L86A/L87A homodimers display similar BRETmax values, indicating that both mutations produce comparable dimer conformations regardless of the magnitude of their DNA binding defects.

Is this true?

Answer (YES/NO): NO